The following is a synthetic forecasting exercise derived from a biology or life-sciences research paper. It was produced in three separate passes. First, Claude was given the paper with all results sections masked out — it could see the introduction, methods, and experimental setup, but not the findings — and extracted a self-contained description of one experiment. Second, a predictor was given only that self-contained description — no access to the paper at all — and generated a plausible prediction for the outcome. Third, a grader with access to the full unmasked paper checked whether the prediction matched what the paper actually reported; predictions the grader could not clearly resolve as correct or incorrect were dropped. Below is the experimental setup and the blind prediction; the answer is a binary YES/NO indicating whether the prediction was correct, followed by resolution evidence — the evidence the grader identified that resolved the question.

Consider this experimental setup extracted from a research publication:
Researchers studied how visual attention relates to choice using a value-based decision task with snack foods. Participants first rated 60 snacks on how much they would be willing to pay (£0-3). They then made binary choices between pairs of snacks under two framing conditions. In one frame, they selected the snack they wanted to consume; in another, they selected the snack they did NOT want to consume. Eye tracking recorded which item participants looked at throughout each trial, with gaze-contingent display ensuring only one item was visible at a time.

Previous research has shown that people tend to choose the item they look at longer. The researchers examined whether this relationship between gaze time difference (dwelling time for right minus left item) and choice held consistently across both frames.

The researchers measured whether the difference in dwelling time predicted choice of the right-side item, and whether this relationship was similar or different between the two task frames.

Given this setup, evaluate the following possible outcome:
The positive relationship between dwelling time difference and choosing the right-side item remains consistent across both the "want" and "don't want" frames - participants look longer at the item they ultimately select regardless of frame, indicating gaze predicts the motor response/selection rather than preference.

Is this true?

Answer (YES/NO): YES